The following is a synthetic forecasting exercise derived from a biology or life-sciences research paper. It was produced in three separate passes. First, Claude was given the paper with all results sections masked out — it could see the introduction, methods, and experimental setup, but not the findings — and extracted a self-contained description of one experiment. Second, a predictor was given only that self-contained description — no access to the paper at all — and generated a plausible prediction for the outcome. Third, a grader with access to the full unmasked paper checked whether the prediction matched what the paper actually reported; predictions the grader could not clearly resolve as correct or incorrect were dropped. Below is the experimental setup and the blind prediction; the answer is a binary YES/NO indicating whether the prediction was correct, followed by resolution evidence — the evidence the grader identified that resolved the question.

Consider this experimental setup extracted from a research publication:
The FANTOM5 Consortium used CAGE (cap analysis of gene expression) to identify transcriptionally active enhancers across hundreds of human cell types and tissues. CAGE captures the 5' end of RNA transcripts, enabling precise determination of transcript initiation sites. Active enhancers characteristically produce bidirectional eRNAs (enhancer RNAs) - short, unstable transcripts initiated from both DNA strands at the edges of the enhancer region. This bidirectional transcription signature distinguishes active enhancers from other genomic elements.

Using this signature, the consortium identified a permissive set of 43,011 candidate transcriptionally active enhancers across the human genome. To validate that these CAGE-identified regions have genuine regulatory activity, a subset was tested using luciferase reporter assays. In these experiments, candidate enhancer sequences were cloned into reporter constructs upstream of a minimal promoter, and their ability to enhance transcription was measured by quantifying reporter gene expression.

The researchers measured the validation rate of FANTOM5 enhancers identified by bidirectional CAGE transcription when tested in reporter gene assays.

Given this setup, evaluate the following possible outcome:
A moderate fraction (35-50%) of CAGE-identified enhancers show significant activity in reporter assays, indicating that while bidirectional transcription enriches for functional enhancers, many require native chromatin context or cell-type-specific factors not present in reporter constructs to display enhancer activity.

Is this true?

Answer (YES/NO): NO